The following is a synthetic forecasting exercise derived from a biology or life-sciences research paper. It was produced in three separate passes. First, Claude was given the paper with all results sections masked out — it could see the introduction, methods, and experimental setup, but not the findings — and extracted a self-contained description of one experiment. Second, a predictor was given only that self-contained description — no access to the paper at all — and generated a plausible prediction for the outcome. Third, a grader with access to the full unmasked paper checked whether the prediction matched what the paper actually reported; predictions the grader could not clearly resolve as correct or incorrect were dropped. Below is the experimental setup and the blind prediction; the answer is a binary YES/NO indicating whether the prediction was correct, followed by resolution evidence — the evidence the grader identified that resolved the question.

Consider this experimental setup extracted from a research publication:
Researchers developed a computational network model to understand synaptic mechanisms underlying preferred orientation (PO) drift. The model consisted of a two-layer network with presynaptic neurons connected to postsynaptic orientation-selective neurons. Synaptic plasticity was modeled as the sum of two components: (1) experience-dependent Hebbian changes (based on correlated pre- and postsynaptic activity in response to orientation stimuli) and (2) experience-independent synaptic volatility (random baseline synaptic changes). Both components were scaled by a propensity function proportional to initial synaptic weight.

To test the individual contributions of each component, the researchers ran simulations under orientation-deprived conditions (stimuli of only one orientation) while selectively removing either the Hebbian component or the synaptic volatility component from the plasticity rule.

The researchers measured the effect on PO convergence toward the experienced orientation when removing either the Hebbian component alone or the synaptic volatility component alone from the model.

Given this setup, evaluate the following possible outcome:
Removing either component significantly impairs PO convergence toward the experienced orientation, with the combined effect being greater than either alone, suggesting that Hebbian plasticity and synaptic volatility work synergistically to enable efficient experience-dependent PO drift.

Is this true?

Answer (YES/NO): NO